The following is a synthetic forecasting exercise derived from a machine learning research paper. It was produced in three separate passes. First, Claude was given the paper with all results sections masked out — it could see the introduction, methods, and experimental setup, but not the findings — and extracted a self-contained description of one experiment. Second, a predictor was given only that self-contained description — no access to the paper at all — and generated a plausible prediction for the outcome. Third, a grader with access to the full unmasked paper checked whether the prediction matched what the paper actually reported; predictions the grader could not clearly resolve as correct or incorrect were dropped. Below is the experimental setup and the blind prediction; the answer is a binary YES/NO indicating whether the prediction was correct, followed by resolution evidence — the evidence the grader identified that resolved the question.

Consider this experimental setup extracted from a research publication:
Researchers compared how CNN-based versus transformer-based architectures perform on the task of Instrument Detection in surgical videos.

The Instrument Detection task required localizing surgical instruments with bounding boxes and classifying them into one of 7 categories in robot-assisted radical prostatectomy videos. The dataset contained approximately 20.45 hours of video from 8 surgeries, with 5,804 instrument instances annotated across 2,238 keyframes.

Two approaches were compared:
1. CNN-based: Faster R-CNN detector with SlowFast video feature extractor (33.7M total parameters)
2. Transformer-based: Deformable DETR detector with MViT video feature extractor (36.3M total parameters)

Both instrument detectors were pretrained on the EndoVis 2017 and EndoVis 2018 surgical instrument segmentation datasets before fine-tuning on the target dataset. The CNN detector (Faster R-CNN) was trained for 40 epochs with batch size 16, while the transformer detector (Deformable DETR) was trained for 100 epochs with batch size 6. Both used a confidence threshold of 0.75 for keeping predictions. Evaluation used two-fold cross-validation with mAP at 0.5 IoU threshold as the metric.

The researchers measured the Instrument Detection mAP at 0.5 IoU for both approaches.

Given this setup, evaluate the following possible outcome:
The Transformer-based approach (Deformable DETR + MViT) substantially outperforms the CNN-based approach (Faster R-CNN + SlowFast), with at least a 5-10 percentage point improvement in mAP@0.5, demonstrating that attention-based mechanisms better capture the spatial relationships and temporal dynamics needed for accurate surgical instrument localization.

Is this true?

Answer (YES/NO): NO